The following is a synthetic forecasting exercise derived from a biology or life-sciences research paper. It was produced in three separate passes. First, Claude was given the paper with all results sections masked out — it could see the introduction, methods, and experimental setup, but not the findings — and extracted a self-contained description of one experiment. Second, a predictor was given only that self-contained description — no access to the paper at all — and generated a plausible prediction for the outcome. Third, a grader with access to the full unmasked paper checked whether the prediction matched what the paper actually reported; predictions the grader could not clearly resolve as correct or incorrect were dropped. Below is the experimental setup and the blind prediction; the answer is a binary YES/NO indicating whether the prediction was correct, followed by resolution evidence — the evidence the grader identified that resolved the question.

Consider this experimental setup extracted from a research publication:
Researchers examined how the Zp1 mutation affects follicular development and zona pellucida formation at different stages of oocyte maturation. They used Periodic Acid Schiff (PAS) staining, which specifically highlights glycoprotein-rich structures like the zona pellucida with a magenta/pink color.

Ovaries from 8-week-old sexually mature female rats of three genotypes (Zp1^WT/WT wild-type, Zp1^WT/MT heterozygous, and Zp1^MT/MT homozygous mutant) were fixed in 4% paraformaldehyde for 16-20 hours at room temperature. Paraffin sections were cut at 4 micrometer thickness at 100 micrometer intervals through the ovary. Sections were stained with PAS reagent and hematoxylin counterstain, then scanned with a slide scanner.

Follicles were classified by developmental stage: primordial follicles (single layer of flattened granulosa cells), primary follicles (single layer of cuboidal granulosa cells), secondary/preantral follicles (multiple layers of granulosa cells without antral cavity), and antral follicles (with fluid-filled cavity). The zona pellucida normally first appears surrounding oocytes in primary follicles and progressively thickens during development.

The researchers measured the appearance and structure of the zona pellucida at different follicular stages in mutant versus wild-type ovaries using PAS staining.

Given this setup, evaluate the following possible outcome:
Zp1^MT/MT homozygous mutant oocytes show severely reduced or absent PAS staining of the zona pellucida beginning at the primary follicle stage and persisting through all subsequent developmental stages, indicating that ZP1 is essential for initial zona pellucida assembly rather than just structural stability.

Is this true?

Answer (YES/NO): YES